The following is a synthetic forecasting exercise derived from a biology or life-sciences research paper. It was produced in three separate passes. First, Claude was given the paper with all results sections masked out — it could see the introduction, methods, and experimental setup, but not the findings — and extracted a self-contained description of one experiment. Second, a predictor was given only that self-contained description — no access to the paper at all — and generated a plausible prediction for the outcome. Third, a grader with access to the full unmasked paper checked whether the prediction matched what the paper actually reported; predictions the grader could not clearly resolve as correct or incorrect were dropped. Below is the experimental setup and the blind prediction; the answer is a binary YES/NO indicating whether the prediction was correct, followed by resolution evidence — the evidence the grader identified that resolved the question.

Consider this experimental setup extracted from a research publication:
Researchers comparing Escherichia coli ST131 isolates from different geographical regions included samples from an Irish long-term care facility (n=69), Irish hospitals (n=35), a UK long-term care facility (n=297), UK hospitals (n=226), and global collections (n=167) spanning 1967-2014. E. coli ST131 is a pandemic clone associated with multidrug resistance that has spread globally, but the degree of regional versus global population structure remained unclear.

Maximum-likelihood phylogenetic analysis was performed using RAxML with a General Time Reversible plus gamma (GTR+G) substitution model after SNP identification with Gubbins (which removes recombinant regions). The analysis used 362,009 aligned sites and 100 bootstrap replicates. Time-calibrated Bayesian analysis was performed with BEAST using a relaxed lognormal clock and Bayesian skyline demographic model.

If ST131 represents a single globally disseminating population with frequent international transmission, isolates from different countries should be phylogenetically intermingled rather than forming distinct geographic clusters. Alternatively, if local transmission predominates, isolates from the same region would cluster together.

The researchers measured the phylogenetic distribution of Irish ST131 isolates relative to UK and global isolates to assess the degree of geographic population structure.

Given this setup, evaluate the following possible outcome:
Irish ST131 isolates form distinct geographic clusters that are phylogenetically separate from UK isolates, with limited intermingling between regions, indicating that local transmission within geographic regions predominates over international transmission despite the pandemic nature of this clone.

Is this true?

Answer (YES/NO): NO